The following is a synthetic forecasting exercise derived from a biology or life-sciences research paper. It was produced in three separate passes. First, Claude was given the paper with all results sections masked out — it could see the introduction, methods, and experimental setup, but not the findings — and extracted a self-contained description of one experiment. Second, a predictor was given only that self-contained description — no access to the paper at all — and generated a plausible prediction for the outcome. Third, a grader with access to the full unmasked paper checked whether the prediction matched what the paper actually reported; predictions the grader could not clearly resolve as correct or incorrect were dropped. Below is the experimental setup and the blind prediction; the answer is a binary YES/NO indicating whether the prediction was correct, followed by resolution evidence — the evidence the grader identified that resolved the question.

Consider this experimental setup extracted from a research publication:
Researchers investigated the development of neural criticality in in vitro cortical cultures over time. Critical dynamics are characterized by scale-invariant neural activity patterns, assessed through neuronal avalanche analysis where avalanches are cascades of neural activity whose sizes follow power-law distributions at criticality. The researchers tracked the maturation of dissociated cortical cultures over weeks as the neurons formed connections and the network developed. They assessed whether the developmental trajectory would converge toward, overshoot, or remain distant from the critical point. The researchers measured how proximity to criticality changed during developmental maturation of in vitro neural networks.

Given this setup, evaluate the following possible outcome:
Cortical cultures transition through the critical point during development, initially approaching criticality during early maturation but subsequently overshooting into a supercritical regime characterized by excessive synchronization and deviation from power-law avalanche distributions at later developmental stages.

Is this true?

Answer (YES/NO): NO